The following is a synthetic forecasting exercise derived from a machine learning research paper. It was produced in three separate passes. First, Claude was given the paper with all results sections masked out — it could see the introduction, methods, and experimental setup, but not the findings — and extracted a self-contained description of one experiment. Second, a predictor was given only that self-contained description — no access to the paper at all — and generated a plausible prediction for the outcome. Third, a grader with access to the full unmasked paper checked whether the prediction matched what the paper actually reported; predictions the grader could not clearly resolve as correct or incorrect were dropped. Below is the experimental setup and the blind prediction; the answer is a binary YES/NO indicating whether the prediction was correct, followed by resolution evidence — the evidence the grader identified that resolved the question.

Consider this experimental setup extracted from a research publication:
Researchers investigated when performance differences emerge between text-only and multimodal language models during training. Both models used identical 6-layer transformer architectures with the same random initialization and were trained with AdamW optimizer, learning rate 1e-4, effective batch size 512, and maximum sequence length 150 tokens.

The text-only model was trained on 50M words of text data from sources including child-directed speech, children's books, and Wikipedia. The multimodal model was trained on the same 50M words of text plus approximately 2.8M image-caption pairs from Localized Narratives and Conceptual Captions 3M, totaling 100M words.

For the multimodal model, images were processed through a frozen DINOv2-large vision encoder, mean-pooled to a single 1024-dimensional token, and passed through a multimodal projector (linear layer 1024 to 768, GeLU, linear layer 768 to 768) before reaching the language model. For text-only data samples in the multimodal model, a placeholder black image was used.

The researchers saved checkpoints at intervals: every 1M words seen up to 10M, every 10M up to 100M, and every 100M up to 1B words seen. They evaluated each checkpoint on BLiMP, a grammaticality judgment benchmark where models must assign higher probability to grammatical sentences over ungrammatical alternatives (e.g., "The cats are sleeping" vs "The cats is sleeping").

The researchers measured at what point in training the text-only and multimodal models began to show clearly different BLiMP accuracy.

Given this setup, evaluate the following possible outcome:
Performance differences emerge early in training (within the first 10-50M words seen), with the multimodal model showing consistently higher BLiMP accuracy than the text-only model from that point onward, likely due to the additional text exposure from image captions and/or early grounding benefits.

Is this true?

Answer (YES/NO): NO